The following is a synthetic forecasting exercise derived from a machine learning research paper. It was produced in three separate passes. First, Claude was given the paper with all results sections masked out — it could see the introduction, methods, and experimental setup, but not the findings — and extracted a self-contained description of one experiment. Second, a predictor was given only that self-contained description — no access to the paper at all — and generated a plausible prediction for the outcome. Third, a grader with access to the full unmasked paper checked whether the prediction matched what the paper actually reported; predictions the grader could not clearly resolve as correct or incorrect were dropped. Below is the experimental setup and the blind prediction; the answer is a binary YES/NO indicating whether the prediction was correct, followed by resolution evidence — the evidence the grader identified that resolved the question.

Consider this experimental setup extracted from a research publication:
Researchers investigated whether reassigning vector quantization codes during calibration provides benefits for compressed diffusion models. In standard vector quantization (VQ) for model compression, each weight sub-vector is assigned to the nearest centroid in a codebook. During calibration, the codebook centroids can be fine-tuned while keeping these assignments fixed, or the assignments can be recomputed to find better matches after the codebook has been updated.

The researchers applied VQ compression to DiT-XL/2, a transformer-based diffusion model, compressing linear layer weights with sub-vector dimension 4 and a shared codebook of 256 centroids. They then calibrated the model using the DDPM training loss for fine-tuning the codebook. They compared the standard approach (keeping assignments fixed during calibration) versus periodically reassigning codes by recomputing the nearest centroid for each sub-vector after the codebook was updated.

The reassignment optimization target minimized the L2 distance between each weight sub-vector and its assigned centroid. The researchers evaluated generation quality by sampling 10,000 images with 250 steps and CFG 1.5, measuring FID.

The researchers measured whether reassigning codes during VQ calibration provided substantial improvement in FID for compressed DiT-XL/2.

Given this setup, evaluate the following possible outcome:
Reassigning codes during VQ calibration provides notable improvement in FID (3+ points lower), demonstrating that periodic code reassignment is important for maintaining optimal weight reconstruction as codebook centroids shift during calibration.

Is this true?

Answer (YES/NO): NO